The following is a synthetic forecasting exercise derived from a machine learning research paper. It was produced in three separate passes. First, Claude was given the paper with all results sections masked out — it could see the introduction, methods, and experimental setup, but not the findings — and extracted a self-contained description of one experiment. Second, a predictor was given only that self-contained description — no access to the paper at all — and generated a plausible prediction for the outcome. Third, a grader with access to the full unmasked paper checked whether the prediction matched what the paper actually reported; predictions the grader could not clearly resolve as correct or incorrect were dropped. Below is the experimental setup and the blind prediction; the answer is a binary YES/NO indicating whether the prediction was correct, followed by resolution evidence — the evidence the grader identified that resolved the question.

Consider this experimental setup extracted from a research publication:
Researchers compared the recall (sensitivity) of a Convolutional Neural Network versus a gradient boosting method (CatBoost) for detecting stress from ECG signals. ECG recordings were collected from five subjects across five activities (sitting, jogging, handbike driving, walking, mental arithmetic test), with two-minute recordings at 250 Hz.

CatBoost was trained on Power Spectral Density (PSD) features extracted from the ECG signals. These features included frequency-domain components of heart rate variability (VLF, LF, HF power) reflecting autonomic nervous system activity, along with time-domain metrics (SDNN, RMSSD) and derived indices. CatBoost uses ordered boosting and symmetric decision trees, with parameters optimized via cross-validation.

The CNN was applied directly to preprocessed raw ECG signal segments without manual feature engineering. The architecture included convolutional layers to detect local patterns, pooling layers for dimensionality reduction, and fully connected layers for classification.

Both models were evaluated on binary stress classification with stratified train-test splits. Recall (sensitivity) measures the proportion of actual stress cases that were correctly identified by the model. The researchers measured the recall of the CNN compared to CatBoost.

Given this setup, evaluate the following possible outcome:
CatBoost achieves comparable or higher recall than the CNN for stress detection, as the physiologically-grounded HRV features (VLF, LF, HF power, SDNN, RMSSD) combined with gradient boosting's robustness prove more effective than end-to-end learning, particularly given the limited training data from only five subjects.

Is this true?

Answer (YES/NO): YES